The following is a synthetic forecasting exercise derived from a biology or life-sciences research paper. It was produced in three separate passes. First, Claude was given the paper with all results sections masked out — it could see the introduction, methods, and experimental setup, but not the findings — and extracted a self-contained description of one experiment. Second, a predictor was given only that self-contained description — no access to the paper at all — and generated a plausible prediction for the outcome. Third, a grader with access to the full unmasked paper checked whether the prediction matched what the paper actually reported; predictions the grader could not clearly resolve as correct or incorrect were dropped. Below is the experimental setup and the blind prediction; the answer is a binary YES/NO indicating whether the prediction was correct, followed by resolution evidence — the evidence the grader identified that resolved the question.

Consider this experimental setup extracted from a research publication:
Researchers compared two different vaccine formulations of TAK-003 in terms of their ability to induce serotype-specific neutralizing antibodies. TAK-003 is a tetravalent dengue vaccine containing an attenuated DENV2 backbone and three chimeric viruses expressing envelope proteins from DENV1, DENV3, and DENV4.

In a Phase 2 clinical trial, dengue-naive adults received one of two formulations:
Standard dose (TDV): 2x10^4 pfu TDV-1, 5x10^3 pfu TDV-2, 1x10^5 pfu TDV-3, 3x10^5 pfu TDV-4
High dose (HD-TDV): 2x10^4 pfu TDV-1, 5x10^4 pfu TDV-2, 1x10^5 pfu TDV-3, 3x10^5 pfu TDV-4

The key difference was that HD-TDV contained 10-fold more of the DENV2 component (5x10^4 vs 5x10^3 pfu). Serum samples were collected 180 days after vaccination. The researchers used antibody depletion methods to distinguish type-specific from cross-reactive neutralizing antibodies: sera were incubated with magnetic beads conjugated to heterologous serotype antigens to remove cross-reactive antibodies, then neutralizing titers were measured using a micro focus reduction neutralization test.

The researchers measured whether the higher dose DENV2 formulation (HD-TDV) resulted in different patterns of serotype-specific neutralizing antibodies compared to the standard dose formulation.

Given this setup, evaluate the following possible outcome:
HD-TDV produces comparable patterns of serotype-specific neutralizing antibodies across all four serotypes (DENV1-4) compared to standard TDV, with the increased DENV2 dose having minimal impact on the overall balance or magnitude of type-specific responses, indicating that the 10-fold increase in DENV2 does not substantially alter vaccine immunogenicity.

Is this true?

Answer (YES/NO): NO